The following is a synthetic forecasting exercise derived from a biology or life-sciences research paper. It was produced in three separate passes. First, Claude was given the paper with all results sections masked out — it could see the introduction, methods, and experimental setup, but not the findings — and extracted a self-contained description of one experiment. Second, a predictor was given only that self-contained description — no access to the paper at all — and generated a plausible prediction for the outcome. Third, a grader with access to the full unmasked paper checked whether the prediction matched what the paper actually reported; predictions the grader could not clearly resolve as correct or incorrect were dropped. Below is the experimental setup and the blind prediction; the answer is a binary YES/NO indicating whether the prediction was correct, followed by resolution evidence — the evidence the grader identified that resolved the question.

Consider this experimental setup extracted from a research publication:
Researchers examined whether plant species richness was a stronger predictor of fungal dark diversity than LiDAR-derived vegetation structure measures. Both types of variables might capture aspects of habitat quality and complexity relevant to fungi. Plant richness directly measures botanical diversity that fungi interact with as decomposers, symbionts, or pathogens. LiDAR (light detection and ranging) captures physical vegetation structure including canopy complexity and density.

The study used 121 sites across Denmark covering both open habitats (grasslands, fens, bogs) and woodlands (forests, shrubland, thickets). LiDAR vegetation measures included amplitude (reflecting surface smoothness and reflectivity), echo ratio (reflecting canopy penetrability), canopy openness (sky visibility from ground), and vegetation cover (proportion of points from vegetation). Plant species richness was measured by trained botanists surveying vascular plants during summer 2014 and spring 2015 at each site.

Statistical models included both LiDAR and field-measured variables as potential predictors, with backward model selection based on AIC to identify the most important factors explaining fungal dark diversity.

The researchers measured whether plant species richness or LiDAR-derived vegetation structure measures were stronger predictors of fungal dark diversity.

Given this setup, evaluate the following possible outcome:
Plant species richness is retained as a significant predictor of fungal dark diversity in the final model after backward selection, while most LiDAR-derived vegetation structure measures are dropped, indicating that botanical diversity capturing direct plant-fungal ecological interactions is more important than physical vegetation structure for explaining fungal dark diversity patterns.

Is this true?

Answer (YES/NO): YES